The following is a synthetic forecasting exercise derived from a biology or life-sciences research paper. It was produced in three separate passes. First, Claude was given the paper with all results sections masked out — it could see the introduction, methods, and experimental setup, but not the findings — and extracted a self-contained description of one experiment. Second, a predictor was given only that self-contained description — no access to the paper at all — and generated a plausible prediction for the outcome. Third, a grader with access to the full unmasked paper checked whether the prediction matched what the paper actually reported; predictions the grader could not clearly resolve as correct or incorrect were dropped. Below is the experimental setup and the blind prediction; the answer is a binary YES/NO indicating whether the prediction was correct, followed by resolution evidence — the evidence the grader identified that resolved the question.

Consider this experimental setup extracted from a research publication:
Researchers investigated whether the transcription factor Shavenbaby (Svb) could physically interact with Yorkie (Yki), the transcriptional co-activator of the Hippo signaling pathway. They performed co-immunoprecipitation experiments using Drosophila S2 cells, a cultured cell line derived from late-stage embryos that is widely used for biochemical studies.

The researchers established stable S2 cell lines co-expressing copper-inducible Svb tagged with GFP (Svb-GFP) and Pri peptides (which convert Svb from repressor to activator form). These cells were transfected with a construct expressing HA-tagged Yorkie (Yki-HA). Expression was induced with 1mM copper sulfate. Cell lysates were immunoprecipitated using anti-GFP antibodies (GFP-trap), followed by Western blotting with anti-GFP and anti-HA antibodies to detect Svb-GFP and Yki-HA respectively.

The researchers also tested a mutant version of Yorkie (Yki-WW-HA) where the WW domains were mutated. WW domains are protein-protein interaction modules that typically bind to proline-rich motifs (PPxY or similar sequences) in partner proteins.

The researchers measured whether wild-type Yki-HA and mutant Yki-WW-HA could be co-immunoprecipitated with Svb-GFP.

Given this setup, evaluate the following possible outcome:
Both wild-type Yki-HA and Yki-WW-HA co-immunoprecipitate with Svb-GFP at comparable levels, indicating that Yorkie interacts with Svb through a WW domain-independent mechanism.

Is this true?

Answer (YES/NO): NO